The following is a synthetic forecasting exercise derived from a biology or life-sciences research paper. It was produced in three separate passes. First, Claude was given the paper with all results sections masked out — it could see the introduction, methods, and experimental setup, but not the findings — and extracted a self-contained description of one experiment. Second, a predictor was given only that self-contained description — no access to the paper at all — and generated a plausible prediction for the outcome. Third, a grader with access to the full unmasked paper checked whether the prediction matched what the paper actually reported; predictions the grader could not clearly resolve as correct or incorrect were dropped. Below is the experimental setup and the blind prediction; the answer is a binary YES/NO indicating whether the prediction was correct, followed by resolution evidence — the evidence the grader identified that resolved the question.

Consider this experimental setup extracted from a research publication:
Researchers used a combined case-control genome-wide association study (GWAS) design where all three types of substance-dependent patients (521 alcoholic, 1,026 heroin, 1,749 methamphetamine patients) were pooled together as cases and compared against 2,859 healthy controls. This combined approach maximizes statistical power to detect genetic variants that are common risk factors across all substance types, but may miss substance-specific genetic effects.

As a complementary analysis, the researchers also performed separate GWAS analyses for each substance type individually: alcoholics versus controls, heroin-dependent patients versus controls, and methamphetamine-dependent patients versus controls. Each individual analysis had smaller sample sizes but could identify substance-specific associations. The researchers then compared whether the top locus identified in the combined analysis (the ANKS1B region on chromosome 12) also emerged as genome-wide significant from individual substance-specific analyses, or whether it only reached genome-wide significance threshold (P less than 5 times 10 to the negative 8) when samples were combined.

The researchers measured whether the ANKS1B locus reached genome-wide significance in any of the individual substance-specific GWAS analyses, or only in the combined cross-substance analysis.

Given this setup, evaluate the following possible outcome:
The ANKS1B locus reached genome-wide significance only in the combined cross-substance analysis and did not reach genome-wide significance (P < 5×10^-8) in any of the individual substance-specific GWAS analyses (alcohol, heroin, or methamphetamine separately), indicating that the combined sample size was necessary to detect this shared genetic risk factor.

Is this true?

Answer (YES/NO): YES